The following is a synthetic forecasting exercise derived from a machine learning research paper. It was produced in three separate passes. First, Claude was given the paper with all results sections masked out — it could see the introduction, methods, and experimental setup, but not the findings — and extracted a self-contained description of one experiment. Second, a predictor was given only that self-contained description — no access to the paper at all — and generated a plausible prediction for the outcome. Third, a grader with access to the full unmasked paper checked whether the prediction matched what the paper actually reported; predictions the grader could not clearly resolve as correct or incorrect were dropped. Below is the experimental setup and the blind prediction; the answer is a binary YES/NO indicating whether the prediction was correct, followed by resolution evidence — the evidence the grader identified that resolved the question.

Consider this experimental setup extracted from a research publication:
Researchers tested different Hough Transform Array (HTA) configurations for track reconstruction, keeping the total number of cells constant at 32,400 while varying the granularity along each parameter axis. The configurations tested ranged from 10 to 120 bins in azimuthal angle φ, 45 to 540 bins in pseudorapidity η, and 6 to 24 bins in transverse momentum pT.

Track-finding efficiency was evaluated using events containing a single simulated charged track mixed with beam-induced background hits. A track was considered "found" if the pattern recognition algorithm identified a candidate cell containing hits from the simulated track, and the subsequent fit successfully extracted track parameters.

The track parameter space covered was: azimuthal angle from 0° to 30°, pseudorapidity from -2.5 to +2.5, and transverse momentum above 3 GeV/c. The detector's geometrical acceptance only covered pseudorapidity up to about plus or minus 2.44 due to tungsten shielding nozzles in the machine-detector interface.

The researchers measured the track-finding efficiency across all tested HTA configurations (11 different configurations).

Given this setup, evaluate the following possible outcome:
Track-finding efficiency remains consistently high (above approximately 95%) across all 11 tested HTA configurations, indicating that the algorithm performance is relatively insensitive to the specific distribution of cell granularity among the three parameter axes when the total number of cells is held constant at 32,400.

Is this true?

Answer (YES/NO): YES